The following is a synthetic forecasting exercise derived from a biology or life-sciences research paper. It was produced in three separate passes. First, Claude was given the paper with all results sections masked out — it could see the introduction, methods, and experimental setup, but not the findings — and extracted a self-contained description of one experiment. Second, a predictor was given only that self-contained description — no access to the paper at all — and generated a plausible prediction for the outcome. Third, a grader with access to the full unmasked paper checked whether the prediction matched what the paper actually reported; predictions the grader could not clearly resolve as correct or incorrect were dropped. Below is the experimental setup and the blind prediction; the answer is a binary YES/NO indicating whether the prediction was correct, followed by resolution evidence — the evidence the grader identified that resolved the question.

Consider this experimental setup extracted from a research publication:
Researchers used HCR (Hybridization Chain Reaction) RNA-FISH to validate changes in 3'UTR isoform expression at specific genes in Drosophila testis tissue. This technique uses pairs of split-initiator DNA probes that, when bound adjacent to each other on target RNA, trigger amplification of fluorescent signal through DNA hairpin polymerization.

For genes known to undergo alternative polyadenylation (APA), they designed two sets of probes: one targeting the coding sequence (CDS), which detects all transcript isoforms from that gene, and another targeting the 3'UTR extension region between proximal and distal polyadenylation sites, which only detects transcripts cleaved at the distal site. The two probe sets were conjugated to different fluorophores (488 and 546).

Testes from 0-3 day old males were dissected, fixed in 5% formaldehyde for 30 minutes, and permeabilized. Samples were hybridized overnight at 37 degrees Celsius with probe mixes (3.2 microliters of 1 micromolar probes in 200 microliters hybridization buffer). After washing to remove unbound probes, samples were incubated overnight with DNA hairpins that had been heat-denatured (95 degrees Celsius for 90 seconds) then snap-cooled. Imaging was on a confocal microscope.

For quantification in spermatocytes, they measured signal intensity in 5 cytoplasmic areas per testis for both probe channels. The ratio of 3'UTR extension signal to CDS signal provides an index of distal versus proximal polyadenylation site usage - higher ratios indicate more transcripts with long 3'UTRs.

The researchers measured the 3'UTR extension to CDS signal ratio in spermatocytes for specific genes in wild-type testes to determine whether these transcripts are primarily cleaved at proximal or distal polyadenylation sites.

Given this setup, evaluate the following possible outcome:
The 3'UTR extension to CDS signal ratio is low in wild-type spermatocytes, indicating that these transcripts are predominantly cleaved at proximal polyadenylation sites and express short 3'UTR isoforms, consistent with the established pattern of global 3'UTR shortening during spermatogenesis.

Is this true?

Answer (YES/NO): YES